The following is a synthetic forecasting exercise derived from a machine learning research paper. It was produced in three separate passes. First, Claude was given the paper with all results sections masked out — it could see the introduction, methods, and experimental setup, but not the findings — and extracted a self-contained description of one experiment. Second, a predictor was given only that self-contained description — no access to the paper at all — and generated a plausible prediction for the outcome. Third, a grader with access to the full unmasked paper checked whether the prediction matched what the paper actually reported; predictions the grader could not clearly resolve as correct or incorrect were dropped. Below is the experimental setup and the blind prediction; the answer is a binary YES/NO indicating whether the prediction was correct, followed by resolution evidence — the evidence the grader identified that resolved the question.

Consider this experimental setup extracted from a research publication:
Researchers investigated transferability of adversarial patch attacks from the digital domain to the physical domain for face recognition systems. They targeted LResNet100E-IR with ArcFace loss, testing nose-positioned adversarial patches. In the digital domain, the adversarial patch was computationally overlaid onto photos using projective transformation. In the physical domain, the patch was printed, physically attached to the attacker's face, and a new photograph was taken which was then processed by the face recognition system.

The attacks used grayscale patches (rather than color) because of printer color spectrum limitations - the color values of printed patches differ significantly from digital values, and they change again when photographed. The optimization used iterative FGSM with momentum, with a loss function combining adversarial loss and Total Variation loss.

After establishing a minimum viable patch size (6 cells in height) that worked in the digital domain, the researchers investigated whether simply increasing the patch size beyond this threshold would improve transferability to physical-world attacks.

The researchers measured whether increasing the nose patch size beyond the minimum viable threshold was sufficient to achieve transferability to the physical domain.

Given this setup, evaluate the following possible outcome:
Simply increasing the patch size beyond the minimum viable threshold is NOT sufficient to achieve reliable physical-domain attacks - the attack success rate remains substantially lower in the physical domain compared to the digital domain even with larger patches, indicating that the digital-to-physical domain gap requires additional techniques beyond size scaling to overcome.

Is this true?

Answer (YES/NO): YES